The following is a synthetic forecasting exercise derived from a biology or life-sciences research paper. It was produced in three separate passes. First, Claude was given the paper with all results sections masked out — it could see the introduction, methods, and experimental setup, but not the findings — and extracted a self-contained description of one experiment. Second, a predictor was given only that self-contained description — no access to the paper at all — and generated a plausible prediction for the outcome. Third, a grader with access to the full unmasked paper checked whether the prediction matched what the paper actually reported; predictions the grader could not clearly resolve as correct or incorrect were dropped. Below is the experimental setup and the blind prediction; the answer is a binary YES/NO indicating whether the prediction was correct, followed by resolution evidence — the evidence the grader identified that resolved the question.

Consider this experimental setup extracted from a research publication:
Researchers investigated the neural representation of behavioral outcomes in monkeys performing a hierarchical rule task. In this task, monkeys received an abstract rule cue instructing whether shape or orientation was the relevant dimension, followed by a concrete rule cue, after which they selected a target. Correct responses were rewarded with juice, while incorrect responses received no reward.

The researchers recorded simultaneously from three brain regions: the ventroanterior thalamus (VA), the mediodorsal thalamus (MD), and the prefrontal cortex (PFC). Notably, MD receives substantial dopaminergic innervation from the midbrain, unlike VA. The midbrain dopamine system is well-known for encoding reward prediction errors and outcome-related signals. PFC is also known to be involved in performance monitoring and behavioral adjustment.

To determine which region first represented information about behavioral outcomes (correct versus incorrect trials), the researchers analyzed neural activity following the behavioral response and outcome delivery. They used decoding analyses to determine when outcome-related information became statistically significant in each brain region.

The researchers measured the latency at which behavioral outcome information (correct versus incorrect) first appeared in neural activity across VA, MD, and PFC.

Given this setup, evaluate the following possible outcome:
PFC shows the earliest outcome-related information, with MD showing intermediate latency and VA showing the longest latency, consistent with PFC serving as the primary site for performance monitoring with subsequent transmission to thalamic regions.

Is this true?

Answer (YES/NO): NO